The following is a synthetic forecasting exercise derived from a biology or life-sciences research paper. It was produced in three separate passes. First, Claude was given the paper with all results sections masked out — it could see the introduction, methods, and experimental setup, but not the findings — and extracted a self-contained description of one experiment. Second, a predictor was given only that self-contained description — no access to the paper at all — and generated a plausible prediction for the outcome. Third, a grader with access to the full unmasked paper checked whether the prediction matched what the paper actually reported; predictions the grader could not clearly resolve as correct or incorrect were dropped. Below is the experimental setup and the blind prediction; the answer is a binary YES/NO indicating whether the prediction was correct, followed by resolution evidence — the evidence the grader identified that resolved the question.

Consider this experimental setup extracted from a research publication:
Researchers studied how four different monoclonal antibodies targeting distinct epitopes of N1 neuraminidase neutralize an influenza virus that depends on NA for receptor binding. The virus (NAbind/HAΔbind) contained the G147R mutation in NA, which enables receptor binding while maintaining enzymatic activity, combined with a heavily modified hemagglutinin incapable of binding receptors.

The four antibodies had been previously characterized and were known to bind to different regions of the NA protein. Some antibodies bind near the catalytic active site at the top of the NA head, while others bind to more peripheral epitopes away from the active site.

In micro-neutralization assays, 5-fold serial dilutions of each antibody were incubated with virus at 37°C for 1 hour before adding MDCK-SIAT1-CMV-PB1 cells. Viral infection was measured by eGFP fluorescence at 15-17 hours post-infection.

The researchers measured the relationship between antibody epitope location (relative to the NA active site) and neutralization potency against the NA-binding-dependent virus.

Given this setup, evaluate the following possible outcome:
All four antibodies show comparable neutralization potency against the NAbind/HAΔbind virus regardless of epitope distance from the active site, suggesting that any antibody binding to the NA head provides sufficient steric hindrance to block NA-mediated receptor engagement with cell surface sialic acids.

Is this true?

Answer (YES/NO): NO